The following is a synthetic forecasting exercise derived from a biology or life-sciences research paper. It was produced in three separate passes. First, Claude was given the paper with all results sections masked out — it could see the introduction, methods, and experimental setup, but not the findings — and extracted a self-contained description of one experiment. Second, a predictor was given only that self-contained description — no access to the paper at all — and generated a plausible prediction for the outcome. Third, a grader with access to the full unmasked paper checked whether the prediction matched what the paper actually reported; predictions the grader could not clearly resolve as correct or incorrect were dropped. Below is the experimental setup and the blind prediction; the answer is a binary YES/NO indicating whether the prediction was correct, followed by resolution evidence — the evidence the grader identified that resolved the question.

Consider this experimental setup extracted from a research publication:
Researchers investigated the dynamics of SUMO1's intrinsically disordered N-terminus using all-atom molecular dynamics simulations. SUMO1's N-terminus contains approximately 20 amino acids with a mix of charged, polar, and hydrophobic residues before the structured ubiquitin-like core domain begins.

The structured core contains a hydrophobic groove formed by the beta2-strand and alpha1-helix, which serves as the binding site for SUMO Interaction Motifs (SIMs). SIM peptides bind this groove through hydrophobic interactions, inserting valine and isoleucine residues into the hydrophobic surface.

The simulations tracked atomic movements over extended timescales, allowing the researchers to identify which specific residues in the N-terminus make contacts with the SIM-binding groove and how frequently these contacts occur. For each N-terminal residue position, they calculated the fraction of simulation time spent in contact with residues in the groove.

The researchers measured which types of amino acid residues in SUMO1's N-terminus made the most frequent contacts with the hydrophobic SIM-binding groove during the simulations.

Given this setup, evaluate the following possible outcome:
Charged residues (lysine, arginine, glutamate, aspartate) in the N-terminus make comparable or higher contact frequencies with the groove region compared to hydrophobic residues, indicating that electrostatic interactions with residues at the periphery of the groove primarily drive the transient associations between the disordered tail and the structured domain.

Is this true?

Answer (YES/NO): YES